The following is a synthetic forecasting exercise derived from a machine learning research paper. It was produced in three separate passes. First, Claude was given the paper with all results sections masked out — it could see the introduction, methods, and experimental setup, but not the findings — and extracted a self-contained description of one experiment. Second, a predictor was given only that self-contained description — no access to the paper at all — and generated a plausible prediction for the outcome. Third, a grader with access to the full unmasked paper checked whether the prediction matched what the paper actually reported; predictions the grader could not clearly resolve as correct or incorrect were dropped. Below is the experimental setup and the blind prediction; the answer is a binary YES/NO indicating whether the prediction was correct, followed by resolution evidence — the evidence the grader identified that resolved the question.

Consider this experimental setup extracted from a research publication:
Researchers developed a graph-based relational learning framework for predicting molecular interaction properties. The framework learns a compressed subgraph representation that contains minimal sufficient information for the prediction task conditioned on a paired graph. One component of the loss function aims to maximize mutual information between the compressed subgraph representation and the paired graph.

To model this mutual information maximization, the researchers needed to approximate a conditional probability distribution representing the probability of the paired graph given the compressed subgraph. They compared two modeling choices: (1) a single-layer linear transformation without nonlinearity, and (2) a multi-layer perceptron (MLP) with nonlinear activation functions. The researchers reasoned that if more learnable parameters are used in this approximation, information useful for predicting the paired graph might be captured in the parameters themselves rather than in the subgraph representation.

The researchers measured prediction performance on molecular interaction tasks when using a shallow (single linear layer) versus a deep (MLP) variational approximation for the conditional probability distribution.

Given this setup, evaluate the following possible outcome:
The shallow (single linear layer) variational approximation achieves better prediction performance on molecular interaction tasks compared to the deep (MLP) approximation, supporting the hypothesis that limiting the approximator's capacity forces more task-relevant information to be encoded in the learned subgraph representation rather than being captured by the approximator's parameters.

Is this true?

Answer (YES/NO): YES